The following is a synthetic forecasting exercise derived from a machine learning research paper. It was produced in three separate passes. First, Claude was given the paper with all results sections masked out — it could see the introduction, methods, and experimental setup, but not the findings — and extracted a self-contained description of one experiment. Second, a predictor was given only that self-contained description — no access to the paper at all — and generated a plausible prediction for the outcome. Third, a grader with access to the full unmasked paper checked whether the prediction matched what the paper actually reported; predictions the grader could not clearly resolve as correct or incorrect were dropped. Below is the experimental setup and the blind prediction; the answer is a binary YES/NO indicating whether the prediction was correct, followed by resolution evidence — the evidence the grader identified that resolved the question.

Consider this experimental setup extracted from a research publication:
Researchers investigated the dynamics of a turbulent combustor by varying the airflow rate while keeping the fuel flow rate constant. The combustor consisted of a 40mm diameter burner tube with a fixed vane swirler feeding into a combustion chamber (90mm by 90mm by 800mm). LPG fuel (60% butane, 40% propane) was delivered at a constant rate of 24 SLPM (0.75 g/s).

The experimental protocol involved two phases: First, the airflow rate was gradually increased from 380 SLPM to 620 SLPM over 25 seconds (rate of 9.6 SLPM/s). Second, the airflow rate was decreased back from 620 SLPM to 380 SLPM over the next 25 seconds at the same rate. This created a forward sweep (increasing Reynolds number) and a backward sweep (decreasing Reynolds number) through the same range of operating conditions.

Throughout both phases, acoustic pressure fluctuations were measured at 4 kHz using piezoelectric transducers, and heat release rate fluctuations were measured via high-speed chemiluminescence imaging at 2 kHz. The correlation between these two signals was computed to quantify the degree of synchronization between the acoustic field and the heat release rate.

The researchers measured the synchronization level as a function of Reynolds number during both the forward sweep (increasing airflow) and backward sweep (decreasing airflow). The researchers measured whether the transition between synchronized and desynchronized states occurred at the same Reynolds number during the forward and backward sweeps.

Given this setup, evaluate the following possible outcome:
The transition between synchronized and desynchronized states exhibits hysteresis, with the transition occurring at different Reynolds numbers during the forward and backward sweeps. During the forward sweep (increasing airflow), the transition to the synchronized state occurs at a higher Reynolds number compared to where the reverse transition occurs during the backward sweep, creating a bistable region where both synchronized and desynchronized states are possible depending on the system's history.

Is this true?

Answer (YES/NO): YES